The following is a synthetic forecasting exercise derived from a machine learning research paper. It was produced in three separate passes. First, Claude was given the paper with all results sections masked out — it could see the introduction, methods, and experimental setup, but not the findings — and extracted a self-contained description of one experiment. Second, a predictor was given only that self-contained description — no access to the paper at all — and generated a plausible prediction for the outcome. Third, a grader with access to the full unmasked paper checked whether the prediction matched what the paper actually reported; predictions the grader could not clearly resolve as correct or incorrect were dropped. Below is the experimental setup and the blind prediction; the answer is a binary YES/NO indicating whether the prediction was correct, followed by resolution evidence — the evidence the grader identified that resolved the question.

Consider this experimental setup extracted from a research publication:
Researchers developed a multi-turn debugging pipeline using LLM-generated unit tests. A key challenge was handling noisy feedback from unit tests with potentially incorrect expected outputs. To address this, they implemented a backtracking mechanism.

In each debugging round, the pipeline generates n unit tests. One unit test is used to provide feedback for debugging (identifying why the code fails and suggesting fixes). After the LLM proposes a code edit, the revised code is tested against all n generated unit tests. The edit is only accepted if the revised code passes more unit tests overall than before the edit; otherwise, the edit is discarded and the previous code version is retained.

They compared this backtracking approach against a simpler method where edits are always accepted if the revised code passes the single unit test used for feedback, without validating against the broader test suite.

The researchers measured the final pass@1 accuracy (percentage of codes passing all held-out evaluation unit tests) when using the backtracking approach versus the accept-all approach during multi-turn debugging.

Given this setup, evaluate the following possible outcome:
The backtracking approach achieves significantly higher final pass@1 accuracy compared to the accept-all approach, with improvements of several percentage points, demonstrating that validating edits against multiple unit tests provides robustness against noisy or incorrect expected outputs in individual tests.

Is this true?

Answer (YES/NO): NO